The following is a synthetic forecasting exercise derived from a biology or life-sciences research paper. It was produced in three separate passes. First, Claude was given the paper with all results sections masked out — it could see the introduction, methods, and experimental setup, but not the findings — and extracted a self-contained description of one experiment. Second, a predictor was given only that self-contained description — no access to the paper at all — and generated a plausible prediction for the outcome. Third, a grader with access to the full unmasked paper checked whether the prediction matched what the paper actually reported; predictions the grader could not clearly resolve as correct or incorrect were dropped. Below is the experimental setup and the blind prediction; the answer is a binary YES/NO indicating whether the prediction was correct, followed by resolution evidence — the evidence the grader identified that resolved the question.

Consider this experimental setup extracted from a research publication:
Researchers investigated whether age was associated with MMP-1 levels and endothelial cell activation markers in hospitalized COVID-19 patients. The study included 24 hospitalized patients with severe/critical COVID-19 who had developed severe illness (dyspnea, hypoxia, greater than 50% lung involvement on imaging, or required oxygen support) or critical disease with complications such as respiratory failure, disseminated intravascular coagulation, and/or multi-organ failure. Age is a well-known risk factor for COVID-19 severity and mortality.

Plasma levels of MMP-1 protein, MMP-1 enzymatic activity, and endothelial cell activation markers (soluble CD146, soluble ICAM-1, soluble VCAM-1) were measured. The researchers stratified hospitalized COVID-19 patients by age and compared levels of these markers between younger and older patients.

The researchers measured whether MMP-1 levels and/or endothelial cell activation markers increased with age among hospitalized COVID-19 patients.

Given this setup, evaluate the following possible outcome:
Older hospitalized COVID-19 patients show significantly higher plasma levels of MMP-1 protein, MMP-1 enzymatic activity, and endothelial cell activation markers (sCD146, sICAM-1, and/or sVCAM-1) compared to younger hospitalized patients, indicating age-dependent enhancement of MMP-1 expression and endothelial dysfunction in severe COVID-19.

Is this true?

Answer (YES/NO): NO